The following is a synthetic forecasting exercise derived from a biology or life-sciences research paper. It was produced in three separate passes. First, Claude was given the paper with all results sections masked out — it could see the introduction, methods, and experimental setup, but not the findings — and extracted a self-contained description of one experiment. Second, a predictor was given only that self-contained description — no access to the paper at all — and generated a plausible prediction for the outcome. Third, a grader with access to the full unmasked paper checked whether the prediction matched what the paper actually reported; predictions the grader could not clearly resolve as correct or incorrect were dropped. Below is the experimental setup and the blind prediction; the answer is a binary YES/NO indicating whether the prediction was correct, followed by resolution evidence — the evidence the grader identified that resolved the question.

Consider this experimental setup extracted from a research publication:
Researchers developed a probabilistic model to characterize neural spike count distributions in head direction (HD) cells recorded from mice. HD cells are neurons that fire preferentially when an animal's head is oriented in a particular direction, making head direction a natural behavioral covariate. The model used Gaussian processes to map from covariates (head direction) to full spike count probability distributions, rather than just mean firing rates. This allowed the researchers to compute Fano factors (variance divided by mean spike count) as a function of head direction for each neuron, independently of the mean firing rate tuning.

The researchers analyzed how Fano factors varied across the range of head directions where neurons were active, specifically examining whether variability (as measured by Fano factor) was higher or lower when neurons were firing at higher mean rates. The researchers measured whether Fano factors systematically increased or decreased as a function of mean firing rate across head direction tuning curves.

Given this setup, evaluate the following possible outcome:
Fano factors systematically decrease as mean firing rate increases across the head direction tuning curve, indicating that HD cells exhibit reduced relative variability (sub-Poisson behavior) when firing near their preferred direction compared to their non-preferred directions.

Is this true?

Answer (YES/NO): NO